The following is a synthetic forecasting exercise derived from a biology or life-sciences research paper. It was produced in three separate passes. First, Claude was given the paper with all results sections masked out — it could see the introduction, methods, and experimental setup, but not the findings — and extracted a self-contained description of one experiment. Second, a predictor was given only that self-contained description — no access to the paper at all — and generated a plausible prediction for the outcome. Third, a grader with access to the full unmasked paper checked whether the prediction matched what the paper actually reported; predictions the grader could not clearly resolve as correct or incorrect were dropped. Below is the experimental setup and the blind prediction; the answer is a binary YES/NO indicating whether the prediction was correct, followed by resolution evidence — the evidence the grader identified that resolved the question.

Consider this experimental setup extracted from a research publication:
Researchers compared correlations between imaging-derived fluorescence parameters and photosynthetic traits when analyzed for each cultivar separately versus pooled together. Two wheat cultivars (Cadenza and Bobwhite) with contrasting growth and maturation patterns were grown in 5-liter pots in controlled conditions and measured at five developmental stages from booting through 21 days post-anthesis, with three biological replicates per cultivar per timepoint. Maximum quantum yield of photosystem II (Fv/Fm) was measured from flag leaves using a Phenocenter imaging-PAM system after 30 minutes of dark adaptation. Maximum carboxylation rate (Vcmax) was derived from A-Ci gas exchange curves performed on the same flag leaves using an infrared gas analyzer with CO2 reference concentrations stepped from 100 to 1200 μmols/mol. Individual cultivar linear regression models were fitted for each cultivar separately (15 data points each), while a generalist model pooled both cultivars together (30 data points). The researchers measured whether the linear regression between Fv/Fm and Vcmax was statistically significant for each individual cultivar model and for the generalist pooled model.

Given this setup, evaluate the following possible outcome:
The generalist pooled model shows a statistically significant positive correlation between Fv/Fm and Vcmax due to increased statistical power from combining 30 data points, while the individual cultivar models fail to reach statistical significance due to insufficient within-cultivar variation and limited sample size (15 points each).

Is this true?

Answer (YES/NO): NO